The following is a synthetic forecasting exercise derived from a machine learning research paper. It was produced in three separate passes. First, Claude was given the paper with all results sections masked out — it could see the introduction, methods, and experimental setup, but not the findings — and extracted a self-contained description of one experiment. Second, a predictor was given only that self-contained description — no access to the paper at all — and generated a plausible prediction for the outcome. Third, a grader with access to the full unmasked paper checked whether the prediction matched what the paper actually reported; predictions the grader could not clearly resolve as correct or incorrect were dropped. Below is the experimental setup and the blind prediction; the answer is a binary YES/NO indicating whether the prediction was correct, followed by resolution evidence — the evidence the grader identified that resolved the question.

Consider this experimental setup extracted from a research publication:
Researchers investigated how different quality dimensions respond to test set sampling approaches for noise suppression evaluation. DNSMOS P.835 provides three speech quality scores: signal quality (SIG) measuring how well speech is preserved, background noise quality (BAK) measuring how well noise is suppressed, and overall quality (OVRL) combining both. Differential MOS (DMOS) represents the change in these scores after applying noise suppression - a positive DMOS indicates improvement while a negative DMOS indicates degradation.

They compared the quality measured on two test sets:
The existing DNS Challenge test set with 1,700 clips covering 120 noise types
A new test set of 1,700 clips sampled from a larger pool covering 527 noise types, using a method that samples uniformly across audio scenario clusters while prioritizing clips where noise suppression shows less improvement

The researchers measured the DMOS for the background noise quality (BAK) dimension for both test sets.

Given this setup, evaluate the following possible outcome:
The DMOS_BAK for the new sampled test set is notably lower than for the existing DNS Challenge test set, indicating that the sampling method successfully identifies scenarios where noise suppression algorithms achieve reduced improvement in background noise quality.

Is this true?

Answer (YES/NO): YES